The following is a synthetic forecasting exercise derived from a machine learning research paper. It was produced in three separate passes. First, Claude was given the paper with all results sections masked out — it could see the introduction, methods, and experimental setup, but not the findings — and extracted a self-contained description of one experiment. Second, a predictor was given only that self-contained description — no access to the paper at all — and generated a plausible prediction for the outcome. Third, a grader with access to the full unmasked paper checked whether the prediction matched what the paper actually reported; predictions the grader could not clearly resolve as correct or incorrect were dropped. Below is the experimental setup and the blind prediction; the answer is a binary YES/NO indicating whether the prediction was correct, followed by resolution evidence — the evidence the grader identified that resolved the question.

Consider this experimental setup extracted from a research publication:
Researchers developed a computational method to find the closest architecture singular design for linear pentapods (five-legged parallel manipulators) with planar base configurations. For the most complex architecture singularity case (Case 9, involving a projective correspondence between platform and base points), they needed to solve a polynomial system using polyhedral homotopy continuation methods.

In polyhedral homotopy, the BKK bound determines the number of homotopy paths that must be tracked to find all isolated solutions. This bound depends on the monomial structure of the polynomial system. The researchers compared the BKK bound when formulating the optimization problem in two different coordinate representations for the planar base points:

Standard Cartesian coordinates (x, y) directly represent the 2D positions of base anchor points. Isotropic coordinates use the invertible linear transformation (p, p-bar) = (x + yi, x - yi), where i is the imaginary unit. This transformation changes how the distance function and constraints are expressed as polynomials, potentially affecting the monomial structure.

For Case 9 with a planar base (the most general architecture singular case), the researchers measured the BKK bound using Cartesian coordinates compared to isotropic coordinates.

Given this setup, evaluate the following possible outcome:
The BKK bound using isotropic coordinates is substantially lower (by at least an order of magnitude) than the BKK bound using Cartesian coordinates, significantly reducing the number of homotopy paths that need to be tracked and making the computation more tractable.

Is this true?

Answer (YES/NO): NO